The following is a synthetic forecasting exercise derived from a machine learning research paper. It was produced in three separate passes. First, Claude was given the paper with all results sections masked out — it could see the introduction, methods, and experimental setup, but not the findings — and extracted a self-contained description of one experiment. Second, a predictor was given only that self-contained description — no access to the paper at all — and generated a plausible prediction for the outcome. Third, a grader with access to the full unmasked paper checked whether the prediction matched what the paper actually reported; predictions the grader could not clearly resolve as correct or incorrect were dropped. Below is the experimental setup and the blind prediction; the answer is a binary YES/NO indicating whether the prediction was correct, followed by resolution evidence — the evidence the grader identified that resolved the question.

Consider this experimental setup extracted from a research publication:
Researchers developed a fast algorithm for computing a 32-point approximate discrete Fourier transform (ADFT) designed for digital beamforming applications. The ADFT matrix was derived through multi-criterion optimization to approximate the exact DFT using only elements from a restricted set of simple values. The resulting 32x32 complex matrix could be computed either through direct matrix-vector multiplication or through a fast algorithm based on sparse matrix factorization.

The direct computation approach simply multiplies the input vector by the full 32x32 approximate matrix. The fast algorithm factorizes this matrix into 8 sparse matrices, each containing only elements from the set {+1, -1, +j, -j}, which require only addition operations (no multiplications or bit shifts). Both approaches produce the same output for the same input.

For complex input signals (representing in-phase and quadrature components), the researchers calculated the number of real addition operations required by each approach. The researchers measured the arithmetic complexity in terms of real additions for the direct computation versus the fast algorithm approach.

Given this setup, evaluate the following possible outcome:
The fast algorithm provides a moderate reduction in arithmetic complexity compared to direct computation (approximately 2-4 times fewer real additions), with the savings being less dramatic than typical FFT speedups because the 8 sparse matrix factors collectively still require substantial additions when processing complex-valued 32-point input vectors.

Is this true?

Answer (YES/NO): NO